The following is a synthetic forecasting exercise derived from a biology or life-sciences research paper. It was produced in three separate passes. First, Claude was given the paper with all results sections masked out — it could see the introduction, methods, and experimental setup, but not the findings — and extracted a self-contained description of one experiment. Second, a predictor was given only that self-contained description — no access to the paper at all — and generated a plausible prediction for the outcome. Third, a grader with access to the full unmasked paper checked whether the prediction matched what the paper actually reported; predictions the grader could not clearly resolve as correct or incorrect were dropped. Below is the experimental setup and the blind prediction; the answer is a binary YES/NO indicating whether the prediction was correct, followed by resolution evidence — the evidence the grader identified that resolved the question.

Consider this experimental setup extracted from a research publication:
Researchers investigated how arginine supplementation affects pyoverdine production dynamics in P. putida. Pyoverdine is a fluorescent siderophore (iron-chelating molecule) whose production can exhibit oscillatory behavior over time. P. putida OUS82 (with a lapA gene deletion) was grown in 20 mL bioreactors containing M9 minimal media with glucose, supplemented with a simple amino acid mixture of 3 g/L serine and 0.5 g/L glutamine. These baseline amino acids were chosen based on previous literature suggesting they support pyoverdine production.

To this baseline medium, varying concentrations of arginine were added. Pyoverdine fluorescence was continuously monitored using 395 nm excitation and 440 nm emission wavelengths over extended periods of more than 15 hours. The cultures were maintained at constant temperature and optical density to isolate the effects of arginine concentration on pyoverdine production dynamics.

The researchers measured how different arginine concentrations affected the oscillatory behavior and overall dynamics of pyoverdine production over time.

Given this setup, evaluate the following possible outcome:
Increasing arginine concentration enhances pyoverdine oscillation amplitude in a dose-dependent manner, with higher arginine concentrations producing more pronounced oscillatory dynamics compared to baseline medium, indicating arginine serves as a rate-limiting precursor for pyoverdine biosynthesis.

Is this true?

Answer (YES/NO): YES